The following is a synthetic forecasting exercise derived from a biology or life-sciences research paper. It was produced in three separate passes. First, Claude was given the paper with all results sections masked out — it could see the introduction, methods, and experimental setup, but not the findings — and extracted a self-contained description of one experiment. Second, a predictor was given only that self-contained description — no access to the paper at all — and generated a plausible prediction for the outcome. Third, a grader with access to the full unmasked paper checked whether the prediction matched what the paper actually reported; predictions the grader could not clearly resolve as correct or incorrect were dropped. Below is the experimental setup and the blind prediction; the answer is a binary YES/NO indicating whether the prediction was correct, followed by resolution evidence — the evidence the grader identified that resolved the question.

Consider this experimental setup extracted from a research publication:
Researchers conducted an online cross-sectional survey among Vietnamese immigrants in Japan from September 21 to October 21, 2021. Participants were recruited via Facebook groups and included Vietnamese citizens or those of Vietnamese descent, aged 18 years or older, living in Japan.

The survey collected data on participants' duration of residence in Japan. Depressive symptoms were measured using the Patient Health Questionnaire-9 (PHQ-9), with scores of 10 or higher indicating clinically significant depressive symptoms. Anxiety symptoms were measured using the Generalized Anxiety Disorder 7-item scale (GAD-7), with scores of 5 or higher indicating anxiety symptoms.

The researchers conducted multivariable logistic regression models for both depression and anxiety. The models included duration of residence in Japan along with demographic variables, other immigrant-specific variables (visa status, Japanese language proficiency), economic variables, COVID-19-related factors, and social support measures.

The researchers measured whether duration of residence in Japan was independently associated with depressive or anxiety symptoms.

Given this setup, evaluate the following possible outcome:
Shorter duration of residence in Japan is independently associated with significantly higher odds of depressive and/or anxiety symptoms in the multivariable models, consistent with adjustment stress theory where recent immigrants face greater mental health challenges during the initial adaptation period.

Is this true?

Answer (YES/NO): NO